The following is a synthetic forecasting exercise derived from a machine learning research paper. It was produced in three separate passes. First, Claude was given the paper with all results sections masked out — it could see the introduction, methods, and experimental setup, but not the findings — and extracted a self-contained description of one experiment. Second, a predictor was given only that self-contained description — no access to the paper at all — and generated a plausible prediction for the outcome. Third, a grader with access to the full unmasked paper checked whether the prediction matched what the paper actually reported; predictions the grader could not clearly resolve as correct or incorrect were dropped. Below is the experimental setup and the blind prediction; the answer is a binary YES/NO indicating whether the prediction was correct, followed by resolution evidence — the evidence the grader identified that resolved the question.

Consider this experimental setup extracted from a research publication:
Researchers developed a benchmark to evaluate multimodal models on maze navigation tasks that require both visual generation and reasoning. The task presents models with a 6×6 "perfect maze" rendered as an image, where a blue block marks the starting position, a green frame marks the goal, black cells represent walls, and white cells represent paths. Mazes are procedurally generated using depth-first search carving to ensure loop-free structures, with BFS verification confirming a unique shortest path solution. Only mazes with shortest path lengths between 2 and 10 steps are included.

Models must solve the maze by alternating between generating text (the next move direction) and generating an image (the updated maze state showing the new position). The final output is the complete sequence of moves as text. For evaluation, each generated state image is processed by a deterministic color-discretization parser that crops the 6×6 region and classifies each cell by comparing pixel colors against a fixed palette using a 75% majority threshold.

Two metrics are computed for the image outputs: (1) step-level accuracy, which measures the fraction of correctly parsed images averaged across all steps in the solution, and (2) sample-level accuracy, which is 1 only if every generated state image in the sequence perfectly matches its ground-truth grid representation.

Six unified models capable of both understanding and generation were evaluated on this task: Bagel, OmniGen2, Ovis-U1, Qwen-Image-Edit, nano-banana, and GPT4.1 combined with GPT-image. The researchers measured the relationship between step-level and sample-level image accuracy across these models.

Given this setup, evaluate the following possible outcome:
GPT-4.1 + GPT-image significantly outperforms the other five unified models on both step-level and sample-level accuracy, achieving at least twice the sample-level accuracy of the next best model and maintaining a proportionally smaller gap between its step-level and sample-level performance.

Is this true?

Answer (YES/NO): NO